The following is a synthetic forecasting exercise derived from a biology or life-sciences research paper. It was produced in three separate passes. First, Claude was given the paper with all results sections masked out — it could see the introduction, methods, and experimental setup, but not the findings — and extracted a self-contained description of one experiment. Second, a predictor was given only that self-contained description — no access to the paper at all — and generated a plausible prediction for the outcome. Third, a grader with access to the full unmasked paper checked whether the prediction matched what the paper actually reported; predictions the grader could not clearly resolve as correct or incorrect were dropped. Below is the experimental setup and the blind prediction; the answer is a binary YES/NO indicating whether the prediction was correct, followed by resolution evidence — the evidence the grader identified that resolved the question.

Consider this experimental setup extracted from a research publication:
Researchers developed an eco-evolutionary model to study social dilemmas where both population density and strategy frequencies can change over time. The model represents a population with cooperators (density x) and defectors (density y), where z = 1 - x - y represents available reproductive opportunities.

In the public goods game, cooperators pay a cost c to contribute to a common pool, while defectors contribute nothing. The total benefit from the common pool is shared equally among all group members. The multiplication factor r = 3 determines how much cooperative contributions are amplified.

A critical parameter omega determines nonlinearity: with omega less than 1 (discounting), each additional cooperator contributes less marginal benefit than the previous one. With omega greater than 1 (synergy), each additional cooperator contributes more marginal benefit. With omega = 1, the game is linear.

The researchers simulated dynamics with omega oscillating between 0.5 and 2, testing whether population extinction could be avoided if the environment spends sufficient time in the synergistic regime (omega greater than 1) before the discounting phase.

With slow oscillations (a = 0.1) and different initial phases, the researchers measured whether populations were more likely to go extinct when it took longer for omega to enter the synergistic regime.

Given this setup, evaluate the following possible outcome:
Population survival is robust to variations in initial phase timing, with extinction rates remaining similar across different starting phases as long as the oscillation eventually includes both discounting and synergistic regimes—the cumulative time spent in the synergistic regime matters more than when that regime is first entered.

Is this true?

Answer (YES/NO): NO